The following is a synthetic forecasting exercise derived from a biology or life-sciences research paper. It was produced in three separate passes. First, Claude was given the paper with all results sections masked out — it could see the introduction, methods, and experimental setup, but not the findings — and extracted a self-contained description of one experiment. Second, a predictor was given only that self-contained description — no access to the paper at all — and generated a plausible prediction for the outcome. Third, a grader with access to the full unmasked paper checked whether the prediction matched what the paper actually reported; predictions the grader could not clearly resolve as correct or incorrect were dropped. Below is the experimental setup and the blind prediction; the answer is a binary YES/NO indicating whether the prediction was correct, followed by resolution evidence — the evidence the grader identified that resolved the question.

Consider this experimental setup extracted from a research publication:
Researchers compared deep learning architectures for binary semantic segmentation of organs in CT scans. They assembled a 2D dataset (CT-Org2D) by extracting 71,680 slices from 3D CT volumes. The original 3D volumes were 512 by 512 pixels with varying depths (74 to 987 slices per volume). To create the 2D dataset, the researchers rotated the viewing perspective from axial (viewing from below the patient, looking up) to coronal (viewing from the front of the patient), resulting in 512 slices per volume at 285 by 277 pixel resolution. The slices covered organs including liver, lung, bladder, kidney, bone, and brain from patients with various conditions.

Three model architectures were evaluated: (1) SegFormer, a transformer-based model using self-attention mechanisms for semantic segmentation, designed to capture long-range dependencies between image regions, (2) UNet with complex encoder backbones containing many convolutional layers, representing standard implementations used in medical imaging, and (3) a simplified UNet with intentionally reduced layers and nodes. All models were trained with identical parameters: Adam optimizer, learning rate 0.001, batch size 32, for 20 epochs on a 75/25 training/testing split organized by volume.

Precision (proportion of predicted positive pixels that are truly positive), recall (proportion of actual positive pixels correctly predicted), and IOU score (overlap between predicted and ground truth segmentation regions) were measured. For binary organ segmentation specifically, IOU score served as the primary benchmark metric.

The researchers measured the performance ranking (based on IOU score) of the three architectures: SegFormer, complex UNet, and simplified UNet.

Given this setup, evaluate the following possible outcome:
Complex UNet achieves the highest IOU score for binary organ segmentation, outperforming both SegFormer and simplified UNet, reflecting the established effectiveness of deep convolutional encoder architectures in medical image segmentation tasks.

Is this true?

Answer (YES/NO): NO